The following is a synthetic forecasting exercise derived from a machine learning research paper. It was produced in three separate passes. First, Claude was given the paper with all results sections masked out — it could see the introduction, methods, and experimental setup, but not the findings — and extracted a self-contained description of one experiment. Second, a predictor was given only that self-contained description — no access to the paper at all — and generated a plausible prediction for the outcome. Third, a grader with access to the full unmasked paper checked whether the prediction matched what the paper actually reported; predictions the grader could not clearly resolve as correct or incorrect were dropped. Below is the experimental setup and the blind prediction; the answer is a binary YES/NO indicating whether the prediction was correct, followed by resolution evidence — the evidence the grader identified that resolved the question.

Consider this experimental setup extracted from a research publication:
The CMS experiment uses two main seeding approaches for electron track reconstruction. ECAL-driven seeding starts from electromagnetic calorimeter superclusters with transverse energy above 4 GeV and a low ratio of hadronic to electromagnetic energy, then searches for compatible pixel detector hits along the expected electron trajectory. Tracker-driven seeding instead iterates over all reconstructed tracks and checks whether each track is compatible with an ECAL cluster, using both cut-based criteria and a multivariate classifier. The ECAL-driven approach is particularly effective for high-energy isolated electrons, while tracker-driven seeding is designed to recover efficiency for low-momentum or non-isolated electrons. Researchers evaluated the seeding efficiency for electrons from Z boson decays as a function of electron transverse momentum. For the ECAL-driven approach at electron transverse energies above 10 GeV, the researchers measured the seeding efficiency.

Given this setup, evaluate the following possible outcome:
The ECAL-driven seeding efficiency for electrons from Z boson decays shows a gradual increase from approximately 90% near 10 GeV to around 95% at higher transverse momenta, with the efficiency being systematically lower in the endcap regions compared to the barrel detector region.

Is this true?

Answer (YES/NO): NO